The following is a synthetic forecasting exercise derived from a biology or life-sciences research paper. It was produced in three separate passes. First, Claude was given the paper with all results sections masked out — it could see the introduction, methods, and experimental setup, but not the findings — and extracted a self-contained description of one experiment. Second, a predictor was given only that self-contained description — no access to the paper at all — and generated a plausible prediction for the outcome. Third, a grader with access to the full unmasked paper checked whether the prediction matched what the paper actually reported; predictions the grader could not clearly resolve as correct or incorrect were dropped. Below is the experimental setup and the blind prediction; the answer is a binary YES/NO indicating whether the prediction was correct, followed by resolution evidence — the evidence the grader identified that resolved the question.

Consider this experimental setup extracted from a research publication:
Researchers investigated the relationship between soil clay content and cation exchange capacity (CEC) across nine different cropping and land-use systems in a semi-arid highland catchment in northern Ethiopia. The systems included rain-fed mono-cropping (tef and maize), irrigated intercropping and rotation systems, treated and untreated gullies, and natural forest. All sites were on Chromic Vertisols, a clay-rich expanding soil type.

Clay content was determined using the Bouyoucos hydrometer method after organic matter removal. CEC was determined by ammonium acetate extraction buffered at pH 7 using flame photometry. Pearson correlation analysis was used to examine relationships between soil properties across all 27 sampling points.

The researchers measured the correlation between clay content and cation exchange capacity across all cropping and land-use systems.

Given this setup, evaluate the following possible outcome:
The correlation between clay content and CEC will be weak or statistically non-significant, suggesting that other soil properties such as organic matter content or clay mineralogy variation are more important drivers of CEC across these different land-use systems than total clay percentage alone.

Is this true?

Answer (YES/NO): NO